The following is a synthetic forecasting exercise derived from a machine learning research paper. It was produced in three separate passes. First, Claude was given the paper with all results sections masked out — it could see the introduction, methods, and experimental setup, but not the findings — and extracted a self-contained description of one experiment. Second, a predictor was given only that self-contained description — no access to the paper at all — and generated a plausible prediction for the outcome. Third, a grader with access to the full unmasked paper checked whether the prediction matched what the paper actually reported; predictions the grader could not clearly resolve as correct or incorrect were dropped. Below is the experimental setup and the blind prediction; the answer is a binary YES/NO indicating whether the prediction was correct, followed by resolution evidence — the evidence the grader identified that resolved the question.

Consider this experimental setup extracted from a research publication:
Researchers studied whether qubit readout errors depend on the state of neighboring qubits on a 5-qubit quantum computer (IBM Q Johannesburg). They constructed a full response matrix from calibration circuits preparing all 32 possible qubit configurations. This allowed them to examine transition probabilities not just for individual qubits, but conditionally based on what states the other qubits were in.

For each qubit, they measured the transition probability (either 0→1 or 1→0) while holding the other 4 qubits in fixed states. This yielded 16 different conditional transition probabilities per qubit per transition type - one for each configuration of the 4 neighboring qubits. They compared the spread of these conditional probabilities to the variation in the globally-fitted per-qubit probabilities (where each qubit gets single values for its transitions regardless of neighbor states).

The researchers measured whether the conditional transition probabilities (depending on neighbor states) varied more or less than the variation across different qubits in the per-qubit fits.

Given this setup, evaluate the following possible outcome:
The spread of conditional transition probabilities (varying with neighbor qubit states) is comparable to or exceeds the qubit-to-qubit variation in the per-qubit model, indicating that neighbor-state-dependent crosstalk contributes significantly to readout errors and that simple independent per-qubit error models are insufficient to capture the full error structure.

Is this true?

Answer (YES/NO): NO